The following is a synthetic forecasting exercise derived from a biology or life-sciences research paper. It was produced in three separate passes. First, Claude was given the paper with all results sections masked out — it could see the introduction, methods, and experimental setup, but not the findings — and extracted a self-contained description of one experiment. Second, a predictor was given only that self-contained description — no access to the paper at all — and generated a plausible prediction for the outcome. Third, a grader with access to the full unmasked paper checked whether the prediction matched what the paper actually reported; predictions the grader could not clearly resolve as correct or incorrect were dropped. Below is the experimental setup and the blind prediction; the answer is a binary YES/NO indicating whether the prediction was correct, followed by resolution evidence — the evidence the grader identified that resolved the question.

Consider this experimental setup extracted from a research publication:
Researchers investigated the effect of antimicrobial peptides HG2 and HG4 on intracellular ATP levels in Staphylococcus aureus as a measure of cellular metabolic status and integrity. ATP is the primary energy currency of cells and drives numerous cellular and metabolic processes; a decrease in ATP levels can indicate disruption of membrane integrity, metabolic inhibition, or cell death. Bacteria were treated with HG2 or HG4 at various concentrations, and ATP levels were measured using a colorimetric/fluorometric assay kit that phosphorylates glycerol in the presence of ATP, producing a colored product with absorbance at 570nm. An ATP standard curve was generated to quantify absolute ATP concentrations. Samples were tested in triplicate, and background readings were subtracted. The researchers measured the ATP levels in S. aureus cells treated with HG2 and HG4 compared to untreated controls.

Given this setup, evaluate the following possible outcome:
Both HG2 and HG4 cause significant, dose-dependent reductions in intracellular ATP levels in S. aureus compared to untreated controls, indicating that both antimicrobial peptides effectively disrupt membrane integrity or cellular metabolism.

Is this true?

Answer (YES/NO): NO